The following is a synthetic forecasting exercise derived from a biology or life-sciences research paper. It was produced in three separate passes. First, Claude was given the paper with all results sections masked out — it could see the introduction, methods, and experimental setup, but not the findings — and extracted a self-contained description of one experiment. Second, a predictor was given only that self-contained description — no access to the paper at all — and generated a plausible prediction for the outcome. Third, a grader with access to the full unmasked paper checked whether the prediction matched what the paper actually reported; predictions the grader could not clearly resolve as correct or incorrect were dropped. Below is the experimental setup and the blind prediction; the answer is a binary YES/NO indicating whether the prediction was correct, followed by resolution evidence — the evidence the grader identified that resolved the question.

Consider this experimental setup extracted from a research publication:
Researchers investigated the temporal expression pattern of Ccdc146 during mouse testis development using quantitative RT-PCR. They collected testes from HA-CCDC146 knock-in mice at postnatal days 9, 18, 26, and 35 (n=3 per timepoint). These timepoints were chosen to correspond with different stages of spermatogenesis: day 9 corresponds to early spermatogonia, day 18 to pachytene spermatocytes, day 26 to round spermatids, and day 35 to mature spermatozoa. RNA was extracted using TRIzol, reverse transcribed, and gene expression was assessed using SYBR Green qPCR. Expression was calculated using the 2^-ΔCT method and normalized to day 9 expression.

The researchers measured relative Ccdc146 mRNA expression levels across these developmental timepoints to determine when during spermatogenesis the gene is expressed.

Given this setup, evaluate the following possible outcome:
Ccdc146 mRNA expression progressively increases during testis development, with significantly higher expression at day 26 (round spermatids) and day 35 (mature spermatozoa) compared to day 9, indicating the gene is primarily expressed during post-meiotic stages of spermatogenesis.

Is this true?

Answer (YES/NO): NO